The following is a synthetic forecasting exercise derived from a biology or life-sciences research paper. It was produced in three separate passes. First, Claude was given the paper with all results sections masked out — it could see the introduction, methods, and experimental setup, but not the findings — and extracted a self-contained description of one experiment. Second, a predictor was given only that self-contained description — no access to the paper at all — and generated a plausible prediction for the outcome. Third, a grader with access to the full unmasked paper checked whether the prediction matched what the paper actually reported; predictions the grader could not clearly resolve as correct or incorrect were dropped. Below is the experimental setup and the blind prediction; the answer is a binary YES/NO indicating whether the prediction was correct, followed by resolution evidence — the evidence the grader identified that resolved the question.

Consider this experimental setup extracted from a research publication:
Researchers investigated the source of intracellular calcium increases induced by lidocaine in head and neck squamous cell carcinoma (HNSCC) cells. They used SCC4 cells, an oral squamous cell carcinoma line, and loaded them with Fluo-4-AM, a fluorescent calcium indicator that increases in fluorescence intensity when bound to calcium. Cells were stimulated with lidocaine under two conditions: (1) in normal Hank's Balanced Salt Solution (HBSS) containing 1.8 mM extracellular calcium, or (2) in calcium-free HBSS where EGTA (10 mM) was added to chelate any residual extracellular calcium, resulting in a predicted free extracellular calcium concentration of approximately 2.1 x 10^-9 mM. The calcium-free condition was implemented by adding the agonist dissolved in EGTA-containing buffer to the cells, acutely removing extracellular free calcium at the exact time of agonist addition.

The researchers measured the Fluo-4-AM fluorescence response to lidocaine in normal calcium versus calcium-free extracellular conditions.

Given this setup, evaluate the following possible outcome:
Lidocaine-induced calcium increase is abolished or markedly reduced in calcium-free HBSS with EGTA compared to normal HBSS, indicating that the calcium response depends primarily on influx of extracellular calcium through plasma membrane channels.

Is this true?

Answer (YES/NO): NO